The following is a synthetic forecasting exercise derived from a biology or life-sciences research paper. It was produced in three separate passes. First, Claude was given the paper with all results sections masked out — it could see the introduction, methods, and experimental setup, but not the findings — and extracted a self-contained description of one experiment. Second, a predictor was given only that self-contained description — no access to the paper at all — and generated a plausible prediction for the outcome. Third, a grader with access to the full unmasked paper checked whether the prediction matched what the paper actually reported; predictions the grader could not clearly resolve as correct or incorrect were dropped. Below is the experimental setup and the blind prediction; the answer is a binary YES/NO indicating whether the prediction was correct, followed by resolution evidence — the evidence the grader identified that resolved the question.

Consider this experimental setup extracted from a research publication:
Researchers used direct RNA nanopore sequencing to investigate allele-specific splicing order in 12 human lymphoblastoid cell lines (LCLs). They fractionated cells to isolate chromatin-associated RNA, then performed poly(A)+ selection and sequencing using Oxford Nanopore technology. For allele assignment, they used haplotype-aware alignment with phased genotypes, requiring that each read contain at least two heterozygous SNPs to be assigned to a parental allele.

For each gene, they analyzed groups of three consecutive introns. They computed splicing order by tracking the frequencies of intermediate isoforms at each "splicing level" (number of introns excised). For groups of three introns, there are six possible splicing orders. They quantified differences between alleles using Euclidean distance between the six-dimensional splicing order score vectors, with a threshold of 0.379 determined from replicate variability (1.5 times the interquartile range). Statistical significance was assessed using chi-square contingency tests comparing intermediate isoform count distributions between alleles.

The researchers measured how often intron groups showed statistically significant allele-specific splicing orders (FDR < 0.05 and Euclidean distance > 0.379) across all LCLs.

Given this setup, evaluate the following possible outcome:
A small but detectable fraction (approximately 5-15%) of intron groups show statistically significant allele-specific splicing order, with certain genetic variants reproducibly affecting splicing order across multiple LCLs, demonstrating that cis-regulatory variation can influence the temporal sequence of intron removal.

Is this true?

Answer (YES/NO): NO